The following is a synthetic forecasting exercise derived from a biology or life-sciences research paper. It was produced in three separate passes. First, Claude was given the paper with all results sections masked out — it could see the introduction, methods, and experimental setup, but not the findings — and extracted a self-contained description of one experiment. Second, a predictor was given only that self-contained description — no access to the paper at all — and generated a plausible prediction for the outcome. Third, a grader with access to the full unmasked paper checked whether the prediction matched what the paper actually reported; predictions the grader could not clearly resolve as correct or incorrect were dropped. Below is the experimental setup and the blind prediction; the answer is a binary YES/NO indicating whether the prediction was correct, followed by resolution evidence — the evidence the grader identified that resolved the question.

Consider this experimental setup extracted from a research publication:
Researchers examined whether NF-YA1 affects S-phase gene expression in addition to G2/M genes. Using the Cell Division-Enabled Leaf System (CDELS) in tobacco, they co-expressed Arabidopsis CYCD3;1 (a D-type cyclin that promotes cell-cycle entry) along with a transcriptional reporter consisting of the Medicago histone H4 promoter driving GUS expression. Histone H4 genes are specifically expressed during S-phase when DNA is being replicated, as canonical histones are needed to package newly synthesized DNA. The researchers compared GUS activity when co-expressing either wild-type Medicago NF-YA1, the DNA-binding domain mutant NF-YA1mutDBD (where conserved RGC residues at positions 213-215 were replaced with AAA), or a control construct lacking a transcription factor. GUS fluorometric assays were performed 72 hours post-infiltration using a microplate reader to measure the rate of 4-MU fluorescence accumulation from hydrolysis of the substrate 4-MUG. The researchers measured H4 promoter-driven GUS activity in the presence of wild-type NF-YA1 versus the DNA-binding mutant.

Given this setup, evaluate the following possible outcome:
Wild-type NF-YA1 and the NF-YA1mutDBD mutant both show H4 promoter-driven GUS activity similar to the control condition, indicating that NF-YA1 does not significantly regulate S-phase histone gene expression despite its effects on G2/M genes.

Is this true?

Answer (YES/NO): NO